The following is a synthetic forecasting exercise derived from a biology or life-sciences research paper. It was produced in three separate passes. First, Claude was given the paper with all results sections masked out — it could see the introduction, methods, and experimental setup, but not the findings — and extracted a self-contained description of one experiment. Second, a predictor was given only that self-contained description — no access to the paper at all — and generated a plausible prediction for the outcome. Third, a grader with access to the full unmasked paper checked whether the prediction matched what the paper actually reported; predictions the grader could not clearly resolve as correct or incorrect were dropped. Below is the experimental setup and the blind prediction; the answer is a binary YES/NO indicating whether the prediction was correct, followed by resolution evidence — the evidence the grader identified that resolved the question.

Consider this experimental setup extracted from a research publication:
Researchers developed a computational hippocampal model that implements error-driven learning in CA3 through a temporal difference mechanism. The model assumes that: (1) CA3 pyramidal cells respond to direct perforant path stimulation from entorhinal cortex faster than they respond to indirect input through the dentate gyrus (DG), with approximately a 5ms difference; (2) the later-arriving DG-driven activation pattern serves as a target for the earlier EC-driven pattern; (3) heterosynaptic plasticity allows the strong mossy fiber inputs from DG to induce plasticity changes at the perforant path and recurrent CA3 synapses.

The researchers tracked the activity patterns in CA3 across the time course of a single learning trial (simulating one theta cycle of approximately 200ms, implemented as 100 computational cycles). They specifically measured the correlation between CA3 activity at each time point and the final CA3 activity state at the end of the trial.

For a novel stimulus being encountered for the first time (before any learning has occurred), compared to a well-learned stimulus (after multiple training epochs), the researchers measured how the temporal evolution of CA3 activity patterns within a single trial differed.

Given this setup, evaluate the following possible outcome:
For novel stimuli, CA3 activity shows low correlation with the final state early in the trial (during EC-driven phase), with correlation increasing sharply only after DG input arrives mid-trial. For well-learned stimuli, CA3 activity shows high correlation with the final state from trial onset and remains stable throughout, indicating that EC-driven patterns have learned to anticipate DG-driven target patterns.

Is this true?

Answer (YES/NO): YES